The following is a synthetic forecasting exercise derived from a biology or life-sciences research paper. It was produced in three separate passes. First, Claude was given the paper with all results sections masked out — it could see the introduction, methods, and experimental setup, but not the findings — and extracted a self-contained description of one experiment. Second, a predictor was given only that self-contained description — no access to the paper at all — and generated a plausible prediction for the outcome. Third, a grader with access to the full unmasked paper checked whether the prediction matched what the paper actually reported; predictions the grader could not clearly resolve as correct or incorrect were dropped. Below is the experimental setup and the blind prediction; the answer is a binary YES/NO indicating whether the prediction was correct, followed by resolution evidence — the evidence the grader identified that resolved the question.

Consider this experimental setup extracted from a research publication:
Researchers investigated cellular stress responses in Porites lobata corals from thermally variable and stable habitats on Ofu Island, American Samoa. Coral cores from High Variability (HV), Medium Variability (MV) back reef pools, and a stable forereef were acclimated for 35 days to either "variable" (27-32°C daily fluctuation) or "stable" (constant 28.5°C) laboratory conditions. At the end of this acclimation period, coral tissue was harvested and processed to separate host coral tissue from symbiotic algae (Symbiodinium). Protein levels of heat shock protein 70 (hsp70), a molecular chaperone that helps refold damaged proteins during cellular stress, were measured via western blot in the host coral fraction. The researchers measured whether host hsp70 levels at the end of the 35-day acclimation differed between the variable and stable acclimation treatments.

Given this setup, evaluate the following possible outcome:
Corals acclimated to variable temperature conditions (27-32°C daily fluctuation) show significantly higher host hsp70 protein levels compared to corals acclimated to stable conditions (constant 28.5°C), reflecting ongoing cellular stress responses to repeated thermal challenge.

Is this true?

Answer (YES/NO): NO